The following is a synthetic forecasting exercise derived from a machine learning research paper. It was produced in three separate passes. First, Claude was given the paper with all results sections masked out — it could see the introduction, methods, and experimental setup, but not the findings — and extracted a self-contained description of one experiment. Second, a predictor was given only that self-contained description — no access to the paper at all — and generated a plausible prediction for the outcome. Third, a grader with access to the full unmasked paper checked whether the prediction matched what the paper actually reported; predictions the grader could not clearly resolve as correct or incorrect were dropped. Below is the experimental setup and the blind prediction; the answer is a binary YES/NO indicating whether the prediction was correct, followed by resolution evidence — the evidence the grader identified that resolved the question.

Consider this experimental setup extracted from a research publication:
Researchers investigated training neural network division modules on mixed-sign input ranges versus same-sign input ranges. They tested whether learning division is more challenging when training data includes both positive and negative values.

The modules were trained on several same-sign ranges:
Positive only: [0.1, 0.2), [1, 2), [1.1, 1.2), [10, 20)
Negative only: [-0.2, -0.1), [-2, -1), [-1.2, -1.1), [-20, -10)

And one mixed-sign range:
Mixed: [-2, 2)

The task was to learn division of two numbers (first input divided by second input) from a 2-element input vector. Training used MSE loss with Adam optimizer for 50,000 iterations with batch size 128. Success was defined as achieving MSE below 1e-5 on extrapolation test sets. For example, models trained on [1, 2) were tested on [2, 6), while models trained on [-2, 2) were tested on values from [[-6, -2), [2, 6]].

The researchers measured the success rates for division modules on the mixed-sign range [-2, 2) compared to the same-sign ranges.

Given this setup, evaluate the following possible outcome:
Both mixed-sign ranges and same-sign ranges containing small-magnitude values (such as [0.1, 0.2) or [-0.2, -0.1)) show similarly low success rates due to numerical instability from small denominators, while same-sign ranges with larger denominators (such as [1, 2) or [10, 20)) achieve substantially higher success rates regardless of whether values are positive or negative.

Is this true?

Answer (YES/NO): NO